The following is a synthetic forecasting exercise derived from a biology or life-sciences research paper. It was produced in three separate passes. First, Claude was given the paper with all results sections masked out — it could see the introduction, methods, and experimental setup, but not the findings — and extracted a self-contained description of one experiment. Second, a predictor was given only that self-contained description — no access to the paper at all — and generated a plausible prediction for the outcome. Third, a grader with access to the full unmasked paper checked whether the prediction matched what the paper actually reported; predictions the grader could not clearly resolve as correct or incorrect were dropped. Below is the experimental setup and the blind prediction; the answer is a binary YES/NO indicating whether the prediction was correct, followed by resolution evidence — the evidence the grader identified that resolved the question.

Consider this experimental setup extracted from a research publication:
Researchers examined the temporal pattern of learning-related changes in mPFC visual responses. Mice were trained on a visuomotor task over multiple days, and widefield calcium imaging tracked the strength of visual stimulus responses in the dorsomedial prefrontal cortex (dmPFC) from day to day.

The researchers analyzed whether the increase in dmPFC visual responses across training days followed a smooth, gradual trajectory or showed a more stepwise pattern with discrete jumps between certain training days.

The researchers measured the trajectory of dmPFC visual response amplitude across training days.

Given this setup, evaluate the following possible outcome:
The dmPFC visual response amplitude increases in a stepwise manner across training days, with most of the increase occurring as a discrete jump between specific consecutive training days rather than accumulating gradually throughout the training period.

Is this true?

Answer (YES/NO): YES